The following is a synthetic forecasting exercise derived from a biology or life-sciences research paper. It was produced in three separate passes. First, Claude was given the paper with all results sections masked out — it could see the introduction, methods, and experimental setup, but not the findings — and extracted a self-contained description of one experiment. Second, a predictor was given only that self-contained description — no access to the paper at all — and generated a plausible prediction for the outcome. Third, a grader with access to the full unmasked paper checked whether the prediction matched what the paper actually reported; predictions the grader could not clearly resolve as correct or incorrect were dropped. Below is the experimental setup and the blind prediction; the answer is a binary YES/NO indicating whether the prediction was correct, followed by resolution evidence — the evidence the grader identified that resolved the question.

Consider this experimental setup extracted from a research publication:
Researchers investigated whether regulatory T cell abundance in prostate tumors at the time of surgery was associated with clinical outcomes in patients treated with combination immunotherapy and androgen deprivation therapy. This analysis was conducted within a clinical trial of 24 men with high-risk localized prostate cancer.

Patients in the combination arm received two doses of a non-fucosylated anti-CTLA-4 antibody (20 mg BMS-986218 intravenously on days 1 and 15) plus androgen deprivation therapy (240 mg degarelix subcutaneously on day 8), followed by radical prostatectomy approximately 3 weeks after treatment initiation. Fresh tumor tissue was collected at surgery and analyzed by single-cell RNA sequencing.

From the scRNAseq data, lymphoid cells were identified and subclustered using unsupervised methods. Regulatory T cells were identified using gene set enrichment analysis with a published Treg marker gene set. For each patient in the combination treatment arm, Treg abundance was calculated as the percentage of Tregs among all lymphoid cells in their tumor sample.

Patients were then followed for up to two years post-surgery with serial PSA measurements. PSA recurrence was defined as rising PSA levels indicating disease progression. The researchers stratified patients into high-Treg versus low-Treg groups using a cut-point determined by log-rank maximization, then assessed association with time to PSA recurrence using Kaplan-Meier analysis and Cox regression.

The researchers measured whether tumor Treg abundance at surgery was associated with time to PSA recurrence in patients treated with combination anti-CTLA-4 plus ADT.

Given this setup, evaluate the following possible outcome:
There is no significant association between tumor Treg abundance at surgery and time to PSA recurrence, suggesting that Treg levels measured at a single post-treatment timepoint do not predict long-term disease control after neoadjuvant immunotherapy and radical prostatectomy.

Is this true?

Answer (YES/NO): NO